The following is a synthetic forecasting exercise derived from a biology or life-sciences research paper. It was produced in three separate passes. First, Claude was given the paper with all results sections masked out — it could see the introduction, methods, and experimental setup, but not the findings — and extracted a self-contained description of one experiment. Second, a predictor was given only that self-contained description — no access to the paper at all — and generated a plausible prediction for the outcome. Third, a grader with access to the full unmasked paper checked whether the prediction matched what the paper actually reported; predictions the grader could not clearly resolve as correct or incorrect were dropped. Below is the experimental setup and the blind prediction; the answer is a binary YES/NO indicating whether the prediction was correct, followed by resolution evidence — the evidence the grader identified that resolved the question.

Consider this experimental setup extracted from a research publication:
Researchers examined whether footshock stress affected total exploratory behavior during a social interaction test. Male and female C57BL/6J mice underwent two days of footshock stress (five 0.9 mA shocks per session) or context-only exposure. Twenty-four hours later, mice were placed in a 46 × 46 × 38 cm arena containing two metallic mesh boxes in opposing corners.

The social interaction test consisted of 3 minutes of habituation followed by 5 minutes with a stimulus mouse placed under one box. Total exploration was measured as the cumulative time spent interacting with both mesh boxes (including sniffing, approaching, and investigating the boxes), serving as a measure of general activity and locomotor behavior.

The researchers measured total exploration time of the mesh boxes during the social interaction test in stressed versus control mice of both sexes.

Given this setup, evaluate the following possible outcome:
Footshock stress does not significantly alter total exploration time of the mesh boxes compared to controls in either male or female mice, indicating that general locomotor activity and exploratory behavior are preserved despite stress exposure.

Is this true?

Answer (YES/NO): YES